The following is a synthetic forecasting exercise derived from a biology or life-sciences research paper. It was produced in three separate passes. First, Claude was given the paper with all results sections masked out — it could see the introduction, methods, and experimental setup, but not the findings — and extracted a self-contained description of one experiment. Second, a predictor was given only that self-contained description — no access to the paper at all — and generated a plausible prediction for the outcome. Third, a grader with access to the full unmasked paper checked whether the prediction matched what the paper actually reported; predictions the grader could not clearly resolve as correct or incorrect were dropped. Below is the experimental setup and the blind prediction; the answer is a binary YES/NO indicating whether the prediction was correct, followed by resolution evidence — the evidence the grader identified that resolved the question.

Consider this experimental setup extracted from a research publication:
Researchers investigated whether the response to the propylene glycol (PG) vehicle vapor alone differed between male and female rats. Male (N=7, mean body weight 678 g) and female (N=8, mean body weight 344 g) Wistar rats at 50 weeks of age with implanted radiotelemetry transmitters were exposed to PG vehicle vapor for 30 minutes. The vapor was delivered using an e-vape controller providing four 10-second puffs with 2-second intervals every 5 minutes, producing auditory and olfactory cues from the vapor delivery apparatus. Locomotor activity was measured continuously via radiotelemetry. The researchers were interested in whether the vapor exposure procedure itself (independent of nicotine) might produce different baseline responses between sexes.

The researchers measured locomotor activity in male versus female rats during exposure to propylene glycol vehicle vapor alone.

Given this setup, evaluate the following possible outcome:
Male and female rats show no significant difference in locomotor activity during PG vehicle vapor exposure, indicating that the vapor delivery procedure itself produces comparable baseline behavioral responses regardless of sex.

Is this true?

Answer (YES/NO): NO